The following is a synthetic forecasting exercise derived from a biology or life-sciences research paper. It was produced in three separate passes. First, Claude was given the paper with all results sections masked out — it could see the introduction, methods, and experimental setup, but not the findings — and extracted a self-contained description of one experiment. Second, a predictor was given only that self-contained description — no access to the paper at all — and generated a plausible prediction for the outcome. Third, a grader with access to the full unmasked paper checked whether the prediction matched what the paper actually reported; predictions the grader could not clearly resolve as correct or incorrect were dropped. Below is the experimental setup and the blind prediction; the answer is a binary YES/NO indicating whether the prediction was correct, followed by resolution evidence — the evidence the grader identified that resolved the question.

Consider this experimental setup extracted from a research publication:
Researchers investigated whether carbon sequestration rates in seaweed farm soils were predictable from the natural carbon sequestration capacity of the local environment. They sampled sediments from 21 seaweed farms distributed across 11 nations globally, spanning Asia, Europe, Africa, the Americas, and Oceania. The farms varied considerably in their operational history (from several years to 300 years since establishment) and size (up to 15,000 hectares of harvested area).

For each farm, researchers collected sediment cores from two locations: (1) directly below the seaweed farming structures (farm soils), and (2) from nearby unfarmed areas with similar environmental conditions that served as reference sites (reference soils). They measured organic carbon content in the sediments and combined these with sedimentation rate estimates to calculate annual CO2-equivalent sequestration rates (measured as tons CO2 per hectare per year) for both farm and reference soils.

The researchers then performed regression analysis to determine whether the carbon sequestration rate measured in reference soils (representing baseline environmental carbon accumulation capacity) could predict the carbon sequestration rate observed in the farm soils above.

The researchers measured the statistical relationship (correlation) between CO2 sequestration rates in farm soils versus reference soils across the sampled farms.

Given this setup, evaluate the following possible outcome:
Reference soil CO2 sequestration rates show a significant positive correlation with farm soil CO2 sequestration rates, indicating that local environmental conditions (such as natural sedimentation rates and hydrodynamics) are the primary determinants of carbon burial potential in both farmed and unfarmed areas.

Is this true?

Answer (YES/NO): NO